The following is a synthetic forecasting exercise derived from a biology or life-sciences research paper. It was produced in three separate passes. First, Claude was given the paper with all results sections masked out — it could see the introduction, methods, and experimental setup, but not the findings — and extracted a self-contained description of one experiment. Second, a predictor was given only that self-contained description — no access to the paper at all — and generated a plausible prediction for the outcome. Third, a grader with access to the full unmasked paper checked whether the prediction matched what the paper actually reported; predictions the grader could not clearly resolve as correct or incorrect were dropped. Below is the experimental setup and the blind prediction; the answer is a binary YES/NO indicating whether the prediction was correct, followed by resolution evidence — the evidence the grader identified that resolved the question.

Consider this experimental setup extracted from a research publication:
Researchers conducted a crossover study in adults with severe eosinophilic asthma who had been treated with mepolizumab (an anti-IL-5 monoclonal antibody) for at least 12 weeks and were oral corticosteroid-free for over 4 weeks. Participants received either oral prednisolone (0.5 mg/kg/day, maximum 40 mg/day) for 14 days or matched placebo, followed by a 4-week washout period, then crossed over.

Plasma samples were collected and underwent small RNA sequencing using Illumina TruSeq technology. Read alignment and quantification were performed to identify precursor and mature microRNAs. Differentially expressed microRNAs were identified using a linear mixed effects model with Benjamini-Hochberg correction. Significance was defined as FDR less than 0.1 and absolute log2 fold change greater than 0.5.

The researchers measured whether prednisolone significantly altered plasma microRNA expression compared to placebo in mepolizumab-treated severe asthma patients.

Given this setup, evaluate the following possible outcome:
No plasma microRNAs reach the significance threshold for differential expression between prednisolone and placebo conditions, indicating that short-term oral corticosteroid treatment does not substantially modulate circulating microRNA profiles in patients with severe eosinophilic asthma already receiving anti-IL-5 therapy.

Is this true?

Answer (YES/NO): NO